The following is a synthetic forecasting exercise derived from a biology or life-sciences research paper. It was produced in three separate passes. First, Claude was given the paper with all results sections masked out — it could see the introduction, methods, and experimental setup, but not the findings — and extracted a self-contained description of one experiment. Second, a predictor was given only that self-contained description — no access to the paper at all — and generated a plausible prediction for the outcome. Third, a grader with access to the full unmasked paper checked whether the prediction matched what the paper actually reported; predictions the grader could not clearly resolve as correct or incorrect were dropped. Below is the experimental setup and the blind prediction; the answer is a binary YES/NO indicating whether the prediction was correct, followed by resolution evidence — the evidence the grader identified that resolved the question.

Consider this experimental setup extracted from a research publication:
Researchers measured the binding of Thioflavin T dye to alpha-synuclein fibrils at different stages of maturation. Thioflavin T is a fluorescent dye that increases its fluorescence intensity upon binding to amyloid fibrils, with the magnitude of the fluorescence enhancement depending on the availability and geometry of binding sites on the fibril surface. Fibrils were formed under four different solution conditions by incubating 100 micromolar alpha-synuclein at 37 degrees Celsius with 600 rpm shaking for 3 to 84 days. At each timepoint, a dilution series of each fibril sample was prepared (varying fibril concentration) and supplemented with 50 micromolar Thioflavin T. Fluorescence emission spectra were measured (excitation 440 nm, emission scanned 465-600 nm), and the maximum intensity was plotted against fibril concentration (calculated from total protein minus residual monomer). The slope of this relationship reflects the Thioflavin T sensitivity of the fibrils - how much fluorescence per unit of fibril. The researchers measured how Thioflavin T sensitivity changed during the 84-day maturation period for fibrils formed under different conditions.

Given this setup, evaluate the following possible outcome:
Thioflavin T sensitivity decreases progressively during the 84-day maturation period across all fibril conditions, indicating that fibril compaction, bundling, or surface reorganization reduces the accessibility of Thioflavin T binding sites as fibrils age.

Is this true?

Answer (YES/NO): NO